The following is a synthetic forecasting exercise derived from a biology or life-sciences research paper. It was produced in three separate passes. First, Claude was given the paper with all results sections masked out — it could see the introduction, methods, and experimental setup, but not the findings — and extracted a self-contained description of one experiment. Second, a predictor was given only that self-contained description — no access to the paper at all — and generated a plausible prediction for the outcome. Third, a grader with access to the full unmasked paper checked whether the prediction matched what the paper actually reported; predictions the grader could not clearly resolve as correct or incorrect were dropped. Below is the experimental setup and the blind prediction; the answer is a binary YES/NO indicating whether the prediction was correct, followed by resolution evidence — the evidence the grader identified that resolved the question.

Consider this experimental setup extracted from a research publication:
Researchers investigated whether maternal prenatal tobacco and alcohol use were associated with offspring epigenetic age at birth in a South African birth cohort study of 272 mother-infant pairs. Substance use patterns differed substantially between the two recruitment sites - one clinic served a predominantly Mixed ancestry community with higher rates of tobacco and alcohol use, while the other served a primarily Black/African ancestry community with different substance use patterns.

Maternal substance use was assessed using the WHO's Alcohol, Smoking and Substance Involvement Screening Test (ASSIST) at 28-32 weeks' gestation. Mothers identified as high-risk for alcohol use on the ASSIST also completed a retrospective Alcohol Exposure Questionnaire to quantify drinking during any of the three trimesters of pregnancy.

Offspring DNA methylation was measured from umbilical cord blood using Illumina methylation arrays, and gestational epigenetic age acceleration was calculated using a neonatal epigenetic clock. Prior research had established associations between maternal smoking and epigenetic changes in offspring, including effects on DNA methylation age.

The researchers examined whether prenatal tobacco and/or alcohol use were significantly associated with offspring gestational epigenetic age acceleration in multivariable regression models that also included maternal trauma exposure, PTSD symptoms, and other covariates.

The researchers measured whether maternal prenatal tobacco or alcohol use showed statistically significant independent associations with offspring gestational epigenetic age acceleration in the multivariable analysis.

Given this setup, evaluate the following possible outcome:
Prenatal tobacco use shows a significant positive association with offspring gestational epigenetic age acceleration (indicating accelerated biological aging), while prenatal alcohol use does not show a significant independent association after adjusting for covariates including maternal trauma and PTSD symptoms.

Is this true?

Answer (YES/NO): NO